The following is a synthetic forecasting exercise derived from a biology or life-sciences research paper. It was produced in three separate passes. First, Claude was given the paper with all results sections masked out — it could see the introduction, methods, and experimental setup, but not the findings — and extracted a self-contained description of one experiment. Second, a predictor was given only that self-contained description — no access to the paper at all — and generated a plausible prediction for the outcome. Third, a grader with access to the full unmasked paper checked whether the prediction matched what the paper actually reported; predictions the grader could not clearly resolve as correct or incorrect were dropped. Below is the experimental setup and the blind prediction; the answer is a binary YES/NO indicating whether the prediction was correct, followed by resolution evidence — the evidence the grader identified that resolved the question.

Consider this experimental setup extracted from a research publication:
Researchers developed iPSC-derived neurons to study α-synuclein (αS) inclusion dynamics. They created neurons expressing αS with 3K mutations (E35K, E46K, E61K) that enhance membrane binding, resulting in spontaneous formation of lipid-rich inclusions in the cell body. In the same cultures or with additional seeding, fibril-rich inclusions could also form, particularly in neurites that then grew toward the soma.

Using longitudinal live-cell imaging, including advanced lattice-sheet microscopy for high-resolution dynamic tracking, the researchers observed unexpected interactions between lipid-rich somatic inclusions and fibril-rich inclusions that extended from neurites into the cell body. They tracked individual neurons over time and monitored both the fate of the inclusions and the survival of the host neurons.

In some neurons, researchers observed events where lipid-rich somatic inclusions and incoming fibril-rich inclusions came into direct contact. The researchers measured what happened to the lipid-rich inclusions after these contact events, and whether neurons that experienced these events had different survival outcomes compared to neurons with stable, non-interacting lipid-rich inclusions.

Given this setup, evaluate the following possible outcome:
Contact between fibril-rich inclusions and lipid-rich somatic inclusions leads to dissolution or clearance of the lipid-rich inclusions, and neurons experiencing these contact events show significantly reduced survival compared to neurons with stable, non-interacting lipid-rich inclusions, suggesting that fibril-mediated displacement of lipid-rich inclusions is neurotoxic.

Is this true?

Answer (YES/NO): NO